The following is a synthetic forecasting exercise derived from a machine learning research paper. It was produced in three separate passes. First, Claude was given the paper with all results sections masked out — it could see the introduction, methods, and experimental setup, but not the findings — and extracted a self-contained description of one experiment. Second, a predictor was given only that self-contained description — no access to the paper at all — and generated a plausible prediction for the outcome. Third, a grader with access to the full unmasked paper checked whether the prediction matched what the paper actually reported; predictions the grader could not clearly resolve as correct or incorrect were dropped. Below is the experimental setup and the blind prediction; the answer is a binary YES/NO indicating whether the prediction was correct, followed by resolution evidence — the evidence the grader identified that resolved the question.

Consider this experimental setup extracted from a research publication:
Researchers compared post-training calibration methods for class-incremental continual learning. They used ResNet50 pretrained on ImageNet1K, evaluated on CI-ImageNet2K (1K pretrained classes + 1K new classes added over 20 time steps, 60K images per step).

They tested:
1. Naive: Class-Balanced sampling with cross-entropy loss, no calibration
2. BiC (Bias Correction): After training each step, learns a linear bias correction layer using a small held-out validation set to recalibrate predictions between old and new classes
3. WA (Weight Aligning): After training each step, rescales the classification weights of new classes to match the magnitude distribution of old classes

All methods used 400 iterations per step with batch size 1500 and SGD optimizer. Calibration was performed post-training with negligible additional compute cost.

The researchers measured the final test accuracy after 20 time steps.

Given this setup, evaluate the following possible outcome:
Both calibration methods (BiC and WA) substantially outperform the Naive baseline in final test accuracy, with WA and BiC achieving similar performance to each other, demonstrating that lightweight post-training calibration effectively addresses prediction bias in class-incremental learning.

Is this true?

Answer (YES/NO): NO